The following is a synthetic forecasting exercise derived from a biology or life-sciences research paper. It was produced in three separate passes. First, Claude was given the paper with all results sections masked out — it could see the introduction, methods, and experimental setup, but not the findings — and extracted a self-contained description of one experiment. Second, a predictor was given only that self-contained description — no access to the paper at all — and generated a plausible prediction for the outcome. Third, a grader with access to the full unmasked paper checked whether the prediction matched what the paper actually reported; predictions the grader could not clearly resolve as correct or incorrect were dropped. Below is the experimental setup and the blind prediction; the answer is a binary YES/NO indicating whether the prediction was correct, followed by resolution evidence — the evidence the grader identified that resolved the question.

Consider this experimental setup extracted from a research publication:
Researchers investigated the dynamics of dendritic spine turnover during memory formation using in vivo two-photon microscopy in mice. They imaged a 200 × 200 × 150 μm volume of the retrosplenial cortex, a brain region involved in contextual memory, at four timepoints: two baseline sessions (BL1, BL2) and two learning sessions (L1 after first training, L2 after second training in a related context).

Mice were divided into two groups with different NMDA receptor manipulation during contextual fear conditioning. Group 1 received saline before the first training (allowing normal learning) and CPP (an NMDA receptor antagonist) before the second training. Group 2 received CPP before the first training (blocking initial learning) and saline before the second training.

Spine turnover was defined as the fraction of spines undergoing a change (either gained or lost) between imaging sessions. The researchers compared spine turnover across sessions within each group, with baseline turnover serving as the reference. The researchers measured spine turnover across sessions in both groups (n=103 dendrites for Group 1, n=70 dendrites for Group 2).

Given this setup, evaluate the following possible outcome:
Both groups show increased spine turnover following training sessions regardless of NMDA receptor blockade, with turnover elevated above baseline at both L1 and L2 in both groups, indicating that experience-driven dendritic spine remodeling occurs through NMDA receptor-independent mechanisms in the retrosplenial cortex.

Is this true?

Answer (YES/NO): NO